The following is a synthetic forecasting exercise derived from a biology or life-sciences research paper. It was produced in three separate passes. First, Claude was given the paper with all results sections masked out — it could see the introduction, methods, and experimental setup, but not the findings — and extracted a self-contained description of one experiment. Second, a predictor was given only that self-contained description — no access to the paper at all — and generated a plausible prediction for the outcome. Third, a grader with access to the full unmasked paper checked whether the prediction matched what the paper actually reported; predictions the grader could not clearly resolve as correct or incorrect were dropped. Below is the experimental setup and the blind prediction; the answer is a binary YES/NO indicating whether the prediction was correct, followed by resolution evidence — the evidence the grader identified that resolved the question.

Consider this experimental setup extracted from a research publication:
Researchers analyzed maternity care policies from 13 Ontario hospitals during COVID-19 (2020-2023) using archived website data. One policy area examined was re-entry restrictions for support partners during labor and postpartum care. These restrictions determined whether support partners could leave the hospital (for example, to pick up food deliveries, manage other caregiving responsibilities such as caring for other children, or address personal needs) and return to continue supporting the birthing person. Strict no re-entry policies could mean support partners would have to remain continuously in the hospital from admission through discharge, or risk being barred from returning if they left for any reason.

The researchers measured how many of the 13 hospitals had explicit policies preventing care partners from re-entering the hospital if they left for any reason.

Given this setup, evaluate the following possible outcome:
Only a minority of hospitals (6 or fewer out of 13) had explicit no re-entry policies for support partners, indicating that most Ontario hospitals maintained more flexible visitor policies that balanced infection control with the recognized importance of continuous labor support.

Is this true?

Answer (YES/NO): NO